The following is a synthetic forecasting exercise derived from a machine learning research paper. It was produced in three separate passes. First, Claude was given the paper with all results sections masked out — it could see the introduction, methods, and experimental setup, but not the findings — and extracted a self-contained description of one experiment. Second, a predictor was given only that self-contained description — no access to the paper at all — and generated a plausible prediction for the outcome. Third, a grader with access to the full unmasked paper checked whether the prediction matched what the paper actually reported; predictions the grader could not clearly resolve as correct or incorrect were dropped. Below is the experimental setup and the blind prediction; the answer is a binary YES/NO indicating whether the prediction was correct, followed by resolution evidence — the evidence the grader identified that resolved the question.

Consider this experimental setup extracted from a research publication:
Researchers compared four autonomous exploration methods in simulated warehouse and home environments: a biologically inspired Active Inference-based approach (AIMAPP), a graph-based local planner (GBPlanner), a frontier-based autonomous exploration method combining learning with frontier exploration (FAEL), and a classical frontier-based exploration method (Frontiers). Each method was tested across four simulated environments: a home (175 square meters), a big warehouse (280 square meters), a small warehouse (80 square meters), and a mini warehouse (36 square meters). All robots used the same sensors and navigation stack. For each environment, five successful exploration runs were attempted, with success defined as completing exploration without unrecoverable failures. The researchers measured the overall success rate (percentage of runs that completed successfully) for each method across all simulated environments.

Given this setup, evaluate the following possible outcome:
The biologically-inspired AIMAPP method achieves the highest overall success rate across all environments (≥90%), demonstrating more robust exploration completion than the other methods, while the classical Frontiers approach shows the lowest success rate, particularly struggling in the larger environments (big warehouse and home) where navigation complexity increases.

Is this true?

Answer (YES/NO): NO